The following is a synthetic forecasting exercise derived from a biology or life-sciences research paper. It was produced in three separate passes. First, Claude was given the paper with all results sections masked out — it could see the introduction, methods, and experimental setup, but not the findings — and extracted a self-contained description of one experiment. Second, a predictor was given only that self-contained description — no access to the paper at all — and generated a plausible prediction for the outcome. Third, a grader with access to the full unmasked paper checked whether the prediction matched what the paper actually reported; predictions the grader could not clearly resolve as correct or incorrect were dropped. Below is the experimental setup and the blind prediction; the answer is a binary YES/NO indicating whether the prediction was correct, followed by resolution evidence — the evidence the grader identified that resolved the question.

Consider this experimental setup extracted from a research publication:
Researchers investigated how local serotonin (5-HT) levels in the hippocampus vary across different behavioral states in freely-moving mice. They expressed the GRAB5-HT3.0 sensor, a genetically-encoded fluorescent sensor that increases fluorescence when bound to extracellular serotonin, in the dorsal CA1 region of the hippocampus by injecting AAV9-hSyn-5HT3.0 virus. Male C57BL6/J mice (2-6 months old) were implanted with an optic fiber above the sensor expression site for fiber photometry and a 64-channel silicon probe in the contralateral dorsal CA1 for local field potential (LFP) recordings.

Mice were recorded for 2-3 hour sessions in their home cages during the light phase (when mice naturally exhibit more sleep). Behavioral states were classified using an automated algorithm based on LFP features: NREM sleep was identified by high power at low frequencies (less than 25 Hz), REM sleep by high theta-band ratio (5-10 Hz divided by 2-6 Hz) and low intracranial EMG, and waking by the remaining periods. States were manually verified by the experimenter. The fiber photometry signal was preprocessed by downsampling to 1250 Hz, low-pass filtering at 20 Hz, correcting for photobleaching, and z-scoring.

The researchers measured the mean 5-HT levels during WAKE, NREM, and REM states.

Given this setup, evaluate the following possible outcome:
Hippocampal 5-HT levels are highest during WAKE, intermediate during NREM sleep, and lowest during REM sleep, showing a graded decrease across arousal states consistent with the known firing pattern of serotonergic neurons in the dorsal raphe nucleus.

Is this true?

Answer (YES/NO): YES